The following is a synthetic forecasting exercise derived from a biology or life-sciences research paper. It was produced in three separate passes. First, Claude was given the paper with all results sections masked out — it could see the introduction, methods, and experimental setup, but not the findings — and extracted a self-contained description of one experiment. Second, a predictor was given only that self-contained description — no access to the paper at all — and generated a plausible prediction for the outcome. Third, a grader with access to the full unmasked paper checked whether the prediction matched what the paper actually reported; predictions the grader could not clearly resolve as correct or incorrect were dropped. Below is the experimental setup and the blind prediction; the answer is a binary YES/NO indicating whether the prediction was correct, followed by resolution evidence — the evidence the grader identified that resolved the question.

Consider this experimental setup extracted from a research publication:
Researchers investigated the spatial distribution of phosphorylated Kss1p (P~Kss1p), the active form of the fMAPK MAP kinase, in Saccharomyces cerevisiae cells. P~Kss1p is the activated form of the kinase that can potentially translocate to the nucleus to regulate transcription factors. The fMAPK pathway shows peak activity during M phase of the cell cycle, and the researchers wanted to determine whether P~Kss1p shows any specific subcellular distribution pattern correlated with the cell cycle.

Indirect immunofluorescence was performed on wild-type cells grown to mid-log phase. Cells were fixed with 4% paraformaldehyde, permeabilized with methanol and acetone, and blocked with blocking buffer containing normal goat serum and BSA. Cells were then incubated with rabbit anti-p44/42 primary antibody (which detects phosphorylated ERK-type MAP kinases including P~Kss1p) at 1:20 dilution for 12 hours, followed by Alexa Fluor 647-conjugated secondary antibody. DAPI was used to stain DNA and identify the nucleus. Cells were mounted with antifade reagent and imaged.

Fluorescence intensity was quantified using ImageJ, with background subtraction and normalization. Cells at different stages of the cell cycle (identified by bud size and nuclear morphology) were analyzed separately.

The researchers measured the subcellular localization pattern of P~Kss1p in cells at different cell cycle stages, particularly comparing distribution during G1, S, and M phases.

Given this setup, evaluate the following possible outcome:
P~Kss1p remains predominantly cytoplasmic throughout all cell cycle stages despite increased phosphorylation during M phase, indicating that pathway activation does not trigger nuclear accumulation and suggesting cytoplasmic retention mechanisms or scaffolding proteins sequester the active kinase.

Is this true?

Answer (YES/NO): YES